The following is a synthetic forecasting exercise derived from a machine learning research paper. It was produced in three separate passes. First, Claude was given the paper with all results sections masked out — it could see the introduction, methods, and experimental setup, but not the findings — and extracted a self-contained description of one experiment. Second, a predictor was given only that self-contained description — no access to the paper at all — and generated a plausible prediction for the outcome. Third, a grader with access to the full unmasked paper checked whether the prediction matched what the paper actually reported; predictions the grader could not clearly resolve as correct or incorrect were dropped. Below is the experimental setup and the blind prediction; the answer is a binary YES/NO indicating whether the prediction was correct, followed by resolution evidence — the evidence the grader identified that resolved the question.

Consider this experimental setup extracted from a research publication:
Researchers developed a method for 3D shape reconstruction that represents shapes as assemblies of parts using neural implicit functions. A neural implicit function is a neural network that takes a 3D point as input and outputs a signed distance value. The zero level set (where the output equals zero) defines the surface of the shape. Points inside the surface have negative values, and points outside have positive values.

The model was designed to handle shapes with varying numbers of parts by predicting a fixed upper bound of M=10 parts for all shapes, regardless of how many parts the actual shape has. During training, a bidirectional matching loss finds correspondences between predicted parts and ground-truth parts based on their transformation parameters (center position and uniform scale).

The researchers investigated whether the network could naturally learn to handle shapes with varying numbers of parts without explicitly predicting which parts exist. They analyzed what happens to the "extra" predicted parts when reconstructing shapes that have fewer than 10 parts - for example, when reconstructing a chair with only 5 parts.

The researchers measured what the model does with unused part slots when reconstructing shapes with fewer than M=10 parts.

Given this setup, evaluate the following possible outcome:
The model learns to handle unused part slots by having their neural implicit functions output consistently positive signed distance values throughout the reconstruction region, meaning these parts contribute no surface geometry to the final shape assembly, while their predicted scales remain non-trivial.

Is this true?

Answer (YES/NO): NO